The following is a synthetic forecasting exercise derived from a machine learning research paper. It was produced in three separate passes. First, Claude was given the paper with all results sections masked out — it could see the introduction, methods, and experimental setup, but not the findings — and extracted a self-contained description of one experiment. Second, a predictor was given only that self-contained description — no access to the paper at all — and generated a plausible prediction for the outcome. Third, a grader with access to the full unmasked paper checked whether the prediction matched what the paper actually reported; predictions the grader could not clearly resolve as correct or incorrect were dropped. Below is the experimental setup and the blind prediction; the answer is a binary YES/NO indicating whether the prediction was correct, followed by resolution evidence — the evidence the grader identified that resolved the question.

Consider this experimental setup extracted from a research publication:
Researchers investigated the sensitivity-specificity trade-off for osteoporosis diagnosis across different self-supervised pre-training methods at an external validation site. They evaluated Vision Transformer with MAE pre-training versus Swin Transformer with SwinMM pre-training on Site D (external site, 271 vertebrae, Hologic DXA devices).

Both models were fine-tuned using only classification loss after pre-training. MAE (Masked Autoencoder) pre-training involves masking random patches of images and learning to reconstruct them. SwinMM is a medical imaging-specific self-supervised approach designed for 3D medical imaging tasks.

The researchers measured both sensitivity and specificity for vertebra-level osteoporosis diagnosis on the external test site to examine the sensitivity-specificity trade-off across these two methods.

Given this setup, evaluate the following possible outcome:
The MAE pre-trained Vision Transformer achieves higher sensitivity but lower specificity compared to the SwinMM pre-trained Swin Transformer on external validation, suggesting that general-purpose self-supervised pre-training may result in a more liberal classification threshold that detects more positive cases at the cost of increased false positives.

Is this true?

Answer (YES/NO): NO